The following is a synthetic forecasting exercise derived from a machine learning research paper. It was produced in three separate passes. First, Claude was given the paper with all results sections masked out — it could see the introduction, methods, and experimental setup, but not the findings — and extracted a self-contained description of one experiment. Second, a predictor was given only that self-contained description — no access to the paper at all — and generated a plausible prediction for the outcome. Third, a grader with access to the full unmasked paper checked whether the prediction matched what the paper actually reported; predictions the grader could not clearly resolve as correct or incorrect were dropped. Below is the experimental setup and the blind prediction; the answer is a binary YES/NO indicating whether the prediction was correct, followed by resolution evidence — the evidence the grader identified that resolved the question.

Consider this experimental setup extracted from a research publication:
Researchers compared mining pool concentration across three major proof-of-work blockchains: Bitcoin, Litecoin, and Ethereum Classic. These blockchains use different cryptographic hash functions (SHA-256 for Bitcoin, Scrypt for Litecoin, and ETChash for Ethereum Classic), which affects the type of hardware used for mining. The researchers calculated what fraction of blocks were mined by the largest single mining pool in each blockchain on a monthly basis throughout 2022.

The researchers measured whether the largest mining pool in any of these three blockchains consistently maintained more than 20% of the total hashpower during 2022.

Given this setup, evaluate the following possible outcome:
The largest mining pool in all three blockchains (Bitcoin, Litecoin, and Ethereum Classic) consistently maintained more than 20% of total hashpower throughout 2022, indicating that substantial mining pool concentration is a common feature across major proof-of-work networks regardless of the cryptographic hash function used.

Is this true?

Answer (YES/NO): NO